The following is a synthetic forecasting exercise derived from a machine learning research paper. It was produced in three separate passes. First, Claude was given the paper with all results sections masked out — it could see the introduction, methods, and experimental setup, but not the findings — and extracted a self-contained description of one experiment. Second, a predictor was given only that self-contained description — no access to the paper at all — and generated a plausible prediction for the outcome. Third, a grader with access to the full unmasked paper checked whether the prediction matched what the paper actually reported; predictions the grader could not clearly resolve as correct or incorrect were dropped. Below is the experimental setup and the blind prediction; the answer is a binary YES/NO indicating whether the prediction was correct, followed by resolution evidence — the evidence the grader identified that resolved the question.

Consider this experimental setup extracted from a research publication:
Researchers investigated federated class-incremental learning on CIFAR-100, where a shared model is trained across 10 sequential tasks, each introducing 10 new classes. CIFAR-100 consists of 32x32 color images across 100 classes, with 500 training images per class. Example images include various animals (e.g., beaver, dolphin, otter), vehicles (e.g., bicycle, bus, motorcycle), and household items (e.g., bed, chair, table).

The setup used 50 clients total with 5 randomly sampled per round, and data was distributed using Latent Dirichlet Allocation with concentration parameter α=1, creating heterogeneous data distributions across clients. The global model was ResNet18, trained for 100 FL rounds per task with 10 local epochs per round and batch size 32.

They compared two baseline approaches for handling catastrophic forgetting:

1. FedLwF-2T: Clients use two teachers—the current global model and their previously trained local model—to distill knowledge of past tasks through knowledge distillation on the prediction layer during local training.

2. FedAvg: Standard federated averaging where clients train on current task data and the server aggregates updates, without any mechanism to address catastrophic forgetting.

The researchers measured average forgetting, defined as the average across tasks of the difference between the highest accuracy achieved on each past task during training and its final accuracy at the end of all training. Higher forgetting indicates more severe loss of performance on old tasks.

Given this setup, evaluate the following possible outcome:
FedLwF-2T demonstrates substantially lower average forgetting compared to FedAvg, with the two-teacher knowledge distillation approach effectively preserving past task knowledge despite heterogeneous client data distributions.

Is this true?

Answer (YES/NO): NO